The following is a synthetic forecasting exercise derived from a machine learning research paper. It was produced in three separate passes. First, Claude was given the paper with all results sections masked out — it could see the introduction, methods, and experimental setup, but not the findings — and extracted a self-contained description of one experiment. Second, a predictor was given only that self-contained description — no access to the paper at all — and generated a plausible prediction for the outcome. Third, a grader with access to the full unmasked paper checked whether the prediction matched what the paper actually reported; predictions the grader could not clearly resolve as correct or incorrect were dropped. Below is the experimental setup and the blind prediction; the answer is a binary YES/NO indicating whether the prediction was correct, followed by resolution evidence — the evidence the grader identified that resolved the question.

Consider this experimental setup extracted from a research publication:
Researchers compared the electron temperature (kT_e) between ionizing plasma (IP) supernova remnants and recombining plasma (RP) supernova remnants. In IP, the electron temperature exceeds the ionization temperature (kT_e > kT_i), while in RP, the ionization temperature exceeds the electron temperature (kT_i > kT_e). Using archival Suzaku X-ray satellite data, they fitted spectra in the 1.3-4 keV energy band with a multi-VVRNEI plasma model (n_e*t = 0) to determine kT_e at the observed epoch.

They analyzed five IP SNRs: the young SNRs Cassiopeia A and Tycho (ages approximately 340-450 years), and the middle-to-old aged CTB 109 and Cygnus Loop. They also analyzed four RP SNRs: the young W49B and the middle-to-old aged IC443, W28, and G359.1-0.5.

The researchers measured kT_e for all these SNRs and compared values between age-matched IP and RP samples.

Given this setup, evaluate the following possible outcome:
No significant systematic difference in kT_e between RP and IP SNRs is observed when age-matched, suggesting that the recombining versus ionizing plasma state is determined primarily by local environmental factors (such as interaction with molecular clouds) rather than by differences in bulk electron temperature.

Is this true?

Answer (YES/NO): YES